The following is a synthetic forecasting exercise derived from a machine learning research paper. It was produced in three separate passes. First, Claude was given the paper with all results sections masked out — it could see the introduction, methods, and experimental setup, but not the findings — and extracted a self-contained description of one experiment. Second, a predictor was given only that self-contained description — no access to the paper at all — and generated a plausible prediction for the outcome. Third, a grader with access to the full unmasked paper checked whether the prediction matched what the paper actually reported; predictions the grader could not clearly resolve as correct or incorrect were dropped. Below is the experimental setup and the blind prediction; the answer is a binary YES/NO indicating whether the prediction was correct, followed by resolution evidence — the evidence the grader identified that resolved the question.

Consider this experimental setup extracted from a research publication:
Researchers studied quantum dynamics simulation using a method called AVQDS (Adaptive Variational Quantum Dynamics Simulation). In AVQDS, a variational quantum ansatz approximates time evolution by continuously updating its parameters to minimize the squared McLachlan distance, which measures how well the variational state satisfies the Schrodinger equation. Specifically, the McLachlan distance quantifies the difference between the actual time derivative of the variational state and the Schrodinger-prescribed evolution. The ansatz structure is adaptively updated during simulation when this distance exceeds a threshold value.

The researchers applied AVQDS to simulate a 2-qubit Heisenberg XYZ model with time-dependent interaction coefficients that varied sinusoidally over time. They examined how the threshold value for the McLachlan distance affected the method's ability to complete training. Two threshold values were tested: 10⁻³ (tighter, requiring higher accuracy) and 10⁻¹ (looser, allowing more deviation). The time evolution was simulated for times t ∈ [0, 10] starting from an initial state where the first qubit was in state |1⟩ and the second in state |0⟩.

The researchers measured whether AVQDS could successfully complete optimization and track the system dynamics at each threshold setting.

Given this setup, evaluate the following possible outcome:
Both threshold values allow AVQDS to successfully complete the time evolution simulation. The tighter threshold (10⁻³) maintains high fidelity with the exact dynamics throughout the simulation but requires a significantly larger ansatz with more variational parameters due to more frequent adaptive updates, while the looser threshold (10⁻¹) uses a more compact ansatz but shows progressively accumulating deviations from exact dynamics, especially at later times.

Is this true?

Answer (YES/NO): NO